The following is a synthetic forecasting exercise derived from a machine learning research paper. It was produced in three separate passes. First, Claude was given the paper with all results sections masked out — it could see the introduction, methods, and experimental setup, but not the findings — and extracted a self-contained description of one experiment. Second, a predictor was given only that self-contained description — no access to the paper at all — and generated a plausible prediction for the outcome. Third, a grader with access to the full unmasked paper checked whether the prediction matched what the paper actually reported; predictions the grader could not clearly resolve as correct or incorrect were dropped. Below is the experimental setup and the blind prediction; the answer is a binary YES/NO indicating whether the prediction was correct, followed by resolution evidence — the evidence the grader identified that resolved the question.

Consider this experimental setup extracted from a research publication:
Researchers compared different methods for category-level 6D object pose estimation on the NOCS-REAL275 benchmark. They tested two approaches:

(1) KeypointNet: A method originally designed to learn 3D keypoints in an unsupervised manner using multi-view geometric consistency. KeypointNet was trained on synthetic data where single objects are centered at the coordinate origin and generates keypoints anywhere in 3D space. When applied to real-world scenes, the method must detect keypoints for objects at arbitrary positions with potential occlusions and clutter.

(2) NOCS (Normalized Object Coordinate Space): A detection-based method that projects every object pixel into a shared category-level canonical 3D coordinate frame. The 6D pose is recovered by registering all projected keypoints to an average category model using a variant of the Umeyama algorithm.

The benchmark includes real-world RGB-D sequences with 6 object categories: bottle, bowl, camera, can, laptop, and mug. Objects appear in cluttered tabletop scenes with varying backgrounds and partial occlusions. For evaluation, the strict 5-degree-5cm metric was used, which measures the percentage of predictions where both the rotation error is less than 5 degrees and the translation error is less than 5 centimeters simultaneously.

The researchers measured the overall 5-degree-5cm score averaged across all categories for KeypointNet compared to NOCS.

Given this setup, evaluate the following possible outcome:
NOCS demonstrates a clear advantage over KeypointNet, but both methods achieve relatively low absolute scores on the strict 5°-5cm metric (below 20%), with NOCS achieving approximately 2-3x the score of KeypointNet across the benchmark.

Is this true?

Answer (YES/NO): NO